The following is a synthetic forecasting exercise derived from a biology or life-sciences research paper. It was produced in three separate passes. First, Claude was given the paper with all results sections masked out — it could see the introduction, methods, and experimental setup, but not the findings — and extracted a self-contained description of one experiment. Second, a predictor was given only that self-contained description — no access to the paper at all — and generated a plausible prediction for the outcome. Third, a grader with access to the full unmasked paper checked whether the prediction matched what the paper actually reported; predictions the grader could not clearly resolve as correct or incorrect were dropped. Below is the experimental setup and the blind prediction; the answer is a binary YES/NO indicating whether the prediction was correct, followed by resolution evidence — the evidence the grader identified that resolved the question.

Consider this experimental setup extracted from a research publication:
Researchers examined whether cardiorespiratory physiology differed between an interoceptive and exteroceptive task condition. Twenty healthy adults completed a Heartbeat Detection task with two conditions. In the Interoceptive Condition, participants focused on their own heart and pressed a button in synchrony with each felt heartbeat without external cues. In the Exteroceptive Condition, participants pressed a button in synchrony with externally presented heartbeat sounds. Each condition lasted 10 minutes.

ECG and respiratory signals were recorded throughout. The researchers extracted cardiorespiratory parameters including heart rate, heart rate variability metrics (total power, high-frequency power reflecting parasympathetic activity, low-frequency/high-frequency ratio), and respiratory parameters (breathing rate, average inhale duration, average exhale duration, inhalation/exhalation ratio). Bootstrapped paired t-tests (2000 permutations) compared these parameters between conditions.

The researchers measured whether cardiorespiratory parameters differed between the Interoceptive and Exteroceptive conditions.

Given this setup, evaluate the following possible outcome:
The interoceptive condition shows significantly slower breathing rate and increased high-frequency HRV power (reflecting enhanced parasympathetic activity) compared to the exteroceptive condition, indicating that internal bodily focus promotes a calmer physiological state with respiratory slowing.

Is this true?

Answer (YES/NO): NO